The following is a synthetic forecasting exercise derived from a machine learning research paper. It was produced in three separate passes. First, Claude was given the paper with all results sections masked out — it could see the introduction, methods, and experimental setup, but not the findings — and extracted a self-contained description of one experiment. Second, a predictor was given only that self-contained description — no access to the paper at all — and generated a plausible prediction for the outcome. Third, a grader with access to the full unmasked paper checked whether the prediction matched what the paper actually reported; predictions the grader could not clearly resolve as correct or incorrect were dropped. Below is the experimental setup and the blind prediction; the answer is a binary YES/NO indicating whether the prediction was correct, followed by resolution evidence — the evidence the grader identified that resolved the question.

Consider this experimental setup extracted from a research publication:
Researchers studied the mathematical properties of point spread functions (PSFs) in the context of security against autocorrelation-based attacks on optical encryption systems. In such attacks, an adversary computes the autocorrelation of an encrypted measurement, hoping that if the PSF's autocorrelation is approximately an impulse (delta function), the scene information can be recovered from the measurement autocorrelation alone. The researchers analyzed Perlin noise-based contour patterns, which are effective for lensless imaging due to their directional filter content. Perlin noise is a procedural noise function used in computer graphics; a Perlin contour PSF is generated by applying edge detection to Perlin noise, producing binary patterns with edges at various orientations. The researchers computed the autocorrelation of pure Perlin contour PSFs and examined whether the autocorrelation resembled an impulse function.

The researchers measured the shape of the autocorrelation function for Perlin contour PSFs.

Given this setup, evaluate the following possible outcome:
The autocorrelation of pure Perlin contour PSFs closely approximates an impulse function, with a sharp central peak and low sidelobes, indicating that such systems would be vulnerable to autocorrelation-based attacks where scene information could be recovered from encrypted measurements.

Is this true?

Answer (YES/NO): YES